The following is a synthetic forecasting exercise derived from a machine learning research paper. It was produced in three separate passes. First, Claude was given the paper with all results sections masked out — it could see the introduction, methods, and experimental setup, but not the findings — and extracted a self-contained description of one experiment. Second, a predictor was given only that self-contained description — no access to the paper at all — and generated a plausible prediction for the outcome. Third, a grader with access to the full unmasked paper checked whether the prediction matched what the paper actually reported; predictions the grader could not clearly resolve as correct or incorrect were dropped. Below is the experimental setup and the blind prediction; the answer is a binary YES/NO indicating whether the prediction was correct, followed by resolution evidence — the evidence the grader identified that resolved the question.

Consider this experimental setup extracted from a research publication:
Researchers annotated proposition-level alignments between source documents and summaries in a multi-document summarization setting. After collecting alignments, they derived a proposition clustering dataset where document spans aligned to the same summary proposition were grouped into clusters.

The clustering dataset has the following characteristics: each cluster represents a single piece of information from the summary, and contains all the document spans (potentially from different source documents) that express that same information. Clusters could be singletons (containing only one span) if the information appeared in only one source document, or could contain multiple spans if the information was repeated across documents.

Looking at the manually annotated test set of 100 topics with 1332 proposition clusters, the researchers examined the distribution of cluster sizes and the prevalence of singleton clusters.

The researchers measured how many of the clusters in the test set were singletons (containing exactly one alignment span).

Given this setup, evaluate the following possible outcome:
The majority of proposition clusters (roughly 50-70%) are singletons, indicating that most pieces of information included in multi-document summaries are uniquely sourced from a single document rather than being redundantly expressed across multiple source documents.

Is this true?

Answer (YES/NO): NO